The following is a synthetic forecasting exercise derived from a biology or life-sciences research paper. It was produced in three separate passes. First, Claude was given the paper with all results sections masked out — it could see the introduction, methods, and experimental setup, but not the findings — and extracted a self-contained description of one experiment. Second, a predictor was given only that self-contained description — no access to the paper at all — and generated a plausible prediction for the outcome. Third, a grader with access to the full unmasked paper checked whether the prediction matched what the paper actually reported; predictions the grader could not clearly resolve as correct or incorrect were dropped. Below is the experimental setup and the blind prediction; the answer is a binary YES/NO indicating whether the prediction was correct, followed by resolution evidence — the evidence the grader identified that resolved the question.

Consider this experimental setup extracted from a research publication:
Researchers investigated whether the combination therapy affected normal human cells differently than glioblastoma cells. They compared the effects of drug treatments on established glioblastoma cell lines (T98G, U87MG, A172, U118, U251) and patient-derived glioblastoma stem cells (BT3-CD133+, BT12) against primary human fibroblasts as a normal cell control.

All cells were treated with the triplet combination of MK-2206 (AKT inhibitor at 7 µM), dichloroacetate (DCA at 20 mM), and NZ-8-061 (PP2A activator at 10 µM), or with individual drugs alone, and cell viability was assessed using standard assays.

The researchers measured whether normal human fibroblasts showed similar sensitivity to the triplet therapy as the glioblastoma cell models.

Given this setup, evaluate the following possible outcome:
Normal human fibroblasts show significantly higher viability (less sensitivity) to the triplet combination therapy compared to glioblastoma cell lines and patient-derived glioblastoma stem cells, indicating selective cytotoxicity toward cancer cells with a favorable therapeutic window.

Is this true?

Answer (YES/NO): YES